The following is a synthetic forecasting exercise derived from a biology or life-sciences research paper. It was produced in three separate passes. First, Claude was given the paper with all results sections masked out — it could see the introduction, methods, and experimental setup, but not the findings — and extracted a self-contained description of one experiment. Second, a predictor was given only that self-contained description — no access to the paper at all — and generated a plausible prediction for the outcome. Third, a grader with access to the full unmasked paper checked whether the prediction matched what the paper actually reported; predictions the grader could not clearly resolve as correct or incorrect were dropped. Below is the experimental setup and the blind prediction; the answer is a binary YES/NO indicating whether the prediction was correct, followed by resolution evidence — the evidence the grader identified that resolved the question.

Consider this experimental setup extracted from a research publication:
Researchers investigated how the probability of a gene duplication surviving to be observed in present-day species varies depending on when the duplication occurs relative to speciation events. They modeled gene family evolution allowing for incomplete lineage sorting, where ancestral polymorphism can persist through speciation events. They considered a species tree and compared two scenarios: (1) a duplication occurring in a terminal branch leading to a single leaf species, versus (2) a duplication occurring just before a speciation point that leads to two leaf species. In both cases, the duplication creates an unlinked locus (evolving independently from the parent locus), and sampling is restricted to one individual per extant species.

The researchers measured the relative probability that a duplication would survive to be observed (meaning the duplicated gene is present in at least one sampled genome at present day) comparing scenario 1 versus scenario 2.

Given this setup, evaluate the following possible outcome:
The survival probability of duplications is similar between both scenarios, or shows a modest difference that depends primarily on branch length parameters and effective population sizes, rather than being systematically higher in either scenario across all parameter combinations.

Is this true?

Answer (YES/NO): NO